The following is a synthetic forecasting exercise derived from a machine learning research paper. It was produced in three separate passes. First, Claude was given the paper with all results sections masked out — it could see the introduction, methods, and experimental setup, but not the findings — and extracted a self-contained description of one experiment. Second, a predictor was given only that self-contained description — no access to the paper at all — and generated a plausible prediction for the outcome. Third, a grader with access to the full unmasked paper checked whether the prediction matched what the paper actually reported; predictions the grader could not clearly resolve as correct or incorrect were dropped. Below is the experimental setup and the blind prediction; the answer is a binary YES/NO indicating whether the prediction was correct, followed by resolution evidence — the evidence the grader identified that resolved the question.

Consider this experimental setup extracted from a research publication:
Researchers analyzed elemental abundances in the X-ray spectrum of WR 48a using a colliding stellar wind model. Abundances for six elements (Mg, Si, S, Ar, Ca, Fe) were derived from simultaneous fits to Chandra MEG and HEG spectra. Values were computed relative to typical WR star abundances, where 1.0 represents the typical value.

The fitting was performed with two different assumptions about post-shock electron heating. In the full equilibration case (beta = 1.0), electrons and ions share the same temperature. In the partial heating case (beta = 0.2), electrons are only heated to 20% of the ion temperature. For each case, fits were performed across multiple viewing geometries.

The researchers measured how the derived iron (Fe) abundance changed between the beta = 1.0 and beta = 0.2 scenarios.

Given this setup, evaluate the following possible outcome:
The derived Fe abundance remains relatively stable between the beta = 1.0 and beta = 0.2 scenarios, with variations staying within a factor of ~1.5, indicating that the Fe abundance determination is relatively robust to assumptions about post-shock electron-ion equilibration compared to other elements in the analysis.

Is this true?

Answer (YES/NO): NO